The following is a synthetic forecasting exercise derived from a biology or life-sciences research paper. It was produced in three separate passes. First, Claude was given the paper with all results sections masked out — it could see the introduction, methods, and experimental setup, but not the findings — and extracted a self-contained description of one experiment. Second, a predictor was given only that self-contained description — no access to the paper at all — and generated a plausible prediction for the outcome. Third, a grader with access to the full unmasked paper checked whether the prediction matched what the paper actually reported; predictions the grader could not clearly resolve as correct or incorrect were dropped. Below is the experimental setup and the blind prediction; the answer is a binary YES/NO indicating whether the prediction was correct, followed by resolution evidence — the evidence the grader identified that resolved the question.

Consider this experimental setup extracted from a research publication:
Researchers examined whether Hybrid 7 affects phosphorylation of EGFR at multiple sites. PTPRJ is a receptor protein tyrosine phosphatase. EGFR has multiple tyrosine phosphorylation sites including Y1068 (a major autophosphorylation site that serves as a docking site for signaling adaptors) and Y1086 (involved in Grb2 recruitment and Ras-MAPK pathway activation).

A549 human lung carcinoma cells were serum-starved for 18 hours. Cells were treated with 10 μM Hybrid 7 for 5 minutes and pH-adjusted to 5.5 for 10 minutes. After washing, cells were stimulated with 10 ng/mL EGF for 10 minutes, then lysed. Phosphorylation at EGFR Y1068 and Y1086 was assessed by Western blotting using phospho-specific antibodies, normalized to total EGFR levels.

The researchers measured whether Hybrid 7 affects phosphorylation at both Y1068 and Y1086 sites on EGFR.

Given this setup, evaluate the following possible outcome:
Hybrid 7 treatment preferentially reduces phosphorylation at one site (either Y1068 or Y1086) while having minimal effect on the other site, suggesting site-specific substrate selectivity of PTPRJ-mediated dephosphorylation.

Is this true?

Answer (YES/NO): NO